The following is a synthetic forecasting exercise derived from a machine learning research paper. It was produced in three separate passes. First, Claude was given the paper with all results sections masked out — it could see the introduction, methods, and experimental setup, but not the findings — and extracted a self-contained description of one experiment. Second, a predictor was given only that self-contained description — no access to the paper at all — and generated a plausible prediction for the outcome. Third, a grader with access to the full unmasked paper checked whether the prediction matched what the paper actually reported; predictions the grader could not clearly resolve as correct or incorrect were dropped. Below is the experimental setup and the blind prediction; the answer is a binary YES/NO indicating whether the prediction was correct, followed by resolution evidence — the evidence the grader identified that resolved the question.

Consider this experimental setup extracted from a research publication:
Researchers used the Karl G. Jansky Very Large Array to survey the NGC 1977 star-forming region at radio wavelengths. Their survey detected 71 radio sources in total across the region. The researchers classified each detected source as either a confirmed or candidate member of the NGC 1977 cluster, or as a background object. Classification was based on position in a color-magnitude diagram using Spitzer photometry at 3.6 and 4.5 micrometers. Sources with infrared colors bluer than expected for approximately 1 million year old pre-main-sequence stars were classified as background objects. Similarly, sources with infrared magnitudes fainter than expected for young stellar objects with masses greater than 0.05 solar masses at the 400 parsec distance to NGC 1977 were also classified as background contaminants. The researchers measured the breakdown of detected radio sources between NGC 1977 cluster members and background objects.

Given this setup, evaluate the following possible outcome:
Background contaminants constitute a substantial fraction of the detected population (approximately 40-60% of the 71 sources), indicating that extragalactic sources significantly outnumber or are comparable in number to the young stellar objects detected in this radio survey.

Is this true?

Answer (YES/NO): YES